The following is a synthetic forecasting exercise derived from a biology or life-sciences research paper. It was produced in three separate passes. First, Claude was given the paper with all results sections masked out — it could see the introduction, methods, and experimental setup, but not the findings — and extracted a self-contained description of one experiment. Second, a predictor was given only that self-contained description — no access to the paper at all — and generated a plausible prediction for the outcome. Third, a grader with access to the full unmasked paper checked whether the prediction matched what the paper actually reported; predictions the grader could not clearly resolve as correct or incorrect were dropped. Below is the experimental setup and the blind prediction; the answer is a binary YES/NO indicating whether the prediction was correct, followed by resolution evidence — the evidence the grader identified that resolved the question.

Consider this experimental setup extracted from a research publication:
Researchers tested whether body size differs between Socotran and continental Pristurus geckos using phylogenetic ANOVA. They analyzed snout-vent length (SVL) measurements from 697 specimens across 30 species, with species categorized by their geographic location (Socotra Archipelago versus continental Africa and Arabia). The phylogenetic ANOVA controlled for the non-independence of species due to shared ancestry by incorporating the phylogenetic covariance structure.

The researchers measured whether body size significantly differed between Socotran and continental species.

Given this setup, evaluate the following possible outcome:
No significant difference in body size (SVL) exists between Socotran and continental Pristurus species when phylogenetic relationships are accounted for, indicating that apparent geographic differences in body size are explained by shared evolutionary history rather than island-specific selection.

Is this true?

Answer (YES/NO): YES